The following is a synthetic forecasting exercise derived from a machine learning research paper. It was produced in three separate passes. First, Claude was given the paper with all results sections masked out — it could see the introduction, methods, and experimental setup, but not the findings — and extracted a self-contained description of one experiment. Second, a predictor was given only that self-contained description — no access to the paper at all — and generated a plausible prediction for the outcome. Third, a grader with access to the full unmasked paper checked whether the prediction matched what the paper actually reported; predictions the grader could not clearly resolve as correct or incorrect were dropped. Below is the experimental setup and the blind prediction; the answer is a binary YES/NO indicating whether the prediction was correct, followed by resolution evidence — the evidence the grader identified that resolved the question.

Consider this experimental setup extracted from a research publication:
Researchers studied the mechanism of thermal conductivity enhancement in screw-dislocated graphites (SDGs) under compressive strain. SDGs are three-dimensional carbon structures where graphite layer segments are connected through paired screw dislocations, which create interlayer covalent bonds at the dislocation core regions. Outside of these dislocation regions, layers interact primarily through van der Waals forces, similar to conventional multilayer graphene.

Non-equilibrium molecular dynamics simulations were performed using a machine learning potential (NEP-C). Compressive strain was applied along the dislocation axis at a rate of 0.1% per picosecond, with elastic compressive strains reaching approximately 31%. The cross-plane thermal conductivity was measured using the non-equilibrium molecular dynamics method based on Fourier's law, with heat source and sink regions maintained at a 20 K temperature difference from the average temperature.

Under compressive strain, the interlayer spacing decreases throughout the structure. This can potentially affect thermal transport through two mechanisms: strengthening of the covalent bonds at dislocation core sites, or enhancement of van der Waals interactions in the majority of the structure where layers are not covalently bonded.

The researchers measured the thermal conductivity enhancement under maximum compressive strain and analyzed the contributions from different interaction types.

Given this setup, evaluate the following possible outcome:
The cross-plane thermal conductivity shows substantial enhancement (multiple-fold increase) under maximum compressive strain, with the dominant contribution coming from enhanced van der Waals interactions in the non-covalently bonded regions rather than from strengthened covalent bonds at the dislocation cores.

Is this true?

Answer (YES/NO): YES